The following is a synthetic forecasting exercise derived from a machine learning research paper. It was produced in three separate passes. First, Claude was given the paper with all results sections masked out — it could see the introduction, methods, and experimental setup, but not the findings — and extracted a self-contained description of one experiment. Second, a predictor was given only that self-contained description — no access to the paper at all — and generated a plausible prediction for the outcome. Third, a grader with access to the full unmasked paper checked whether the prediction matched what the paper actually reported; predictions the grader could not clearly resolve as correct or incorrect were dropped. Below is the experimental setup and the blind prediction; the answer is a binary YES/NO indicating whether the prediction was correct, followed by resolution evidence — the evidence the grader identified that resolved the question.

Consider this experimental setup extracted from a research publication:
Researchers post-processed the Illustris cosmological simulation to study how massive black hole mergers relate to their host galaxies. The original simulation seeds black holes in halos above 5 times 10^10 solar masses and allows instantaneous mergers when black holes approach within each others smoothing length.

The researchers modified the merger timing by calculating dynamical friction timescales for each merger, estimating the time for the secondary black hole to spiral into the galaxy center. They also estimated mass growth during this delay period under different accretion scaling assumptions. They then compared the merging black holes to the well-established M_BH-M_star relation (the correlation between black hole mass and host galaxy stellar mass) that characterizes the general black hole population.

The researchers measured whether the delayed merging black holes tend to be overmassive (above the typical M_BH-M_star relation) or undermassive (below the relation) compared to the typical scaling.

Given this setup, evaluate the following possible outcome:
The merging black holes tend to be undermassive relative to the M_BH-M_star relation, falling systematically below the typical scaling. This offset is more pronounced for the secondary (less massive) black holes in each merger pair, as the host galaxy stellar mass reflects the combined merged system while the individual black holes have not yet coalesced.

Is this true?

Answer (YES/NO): NO